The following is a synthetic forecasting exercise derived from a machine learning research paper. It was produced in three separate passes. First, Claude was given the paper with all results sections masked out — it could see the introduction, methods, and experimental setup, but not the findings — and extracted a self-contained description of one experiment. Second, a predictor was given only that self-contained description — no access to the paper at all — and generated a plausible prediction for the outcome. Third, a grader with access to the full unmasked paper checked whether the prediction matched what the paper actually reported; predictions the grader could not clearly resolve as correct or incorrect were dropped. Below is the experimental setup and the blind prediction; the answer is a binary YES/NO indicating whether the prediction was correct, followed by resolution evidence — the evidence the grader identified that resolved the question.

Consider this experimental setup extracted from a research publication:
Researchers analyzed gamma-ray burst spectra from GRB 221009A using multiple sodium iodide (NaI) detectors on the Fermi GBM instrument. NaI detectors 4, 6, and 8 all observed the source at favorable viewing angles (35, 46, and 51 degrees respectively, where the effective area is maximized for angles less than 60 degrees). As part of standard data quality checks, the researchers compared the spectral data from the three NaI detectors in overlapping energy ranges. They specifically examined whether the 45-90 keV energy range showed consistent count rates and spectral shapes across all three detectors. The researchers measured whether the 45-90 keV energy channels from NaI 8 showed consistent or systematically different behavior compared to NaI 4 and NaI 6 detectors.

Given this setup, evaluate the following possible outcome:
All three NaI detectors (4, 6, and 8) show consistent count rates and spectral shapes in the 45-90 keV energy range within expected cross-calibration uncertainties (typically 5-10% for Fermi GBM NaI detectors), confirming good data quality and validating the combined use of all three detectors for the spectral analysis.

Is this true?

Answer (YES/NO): NO